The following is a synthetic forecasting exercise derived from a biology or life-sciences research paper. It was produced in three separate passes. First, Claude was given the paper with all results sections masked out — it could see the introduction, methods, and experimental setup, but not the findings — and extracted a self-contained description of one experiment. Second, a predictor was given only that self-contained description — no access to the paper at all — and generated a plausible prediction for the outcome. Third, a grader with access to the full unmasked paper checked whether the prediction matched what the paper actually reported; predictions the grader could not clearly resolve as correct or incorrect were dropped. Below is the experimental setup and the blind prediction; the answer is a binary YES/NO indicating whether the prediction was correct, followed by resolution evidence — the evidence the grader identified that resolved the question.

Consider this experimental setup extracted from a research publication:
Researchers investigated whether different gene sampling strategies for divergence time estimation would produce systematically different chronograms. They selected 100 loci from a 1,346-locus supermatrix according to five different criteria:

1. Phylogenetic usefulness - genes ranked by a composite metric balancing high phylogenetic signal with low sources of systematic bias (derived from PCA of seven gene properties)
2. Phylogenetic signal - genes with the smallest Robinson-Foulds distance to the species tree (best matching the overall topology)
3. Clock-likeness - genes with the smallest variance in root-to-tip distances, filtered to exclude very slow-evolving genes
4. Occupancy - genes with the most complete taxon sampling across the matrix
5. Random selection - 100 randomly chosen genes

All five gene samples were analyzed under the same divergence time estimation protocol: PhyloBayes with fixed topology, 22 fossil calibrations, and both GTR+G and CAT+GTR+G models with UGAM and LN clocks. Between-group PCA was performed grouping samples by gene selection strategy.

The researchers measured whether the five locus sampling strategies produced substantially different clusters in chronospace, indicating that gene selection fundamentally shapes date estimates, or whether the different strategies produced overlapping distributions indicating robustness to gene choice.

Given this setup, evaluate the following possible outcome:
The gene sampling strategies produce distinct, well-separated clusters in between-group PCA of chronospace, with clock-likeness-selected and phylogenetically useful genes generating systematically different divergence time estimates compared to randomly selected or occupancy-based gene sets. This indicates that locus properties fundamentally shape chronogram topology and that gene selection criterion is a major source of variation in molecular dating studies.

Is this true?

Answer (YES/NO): NO